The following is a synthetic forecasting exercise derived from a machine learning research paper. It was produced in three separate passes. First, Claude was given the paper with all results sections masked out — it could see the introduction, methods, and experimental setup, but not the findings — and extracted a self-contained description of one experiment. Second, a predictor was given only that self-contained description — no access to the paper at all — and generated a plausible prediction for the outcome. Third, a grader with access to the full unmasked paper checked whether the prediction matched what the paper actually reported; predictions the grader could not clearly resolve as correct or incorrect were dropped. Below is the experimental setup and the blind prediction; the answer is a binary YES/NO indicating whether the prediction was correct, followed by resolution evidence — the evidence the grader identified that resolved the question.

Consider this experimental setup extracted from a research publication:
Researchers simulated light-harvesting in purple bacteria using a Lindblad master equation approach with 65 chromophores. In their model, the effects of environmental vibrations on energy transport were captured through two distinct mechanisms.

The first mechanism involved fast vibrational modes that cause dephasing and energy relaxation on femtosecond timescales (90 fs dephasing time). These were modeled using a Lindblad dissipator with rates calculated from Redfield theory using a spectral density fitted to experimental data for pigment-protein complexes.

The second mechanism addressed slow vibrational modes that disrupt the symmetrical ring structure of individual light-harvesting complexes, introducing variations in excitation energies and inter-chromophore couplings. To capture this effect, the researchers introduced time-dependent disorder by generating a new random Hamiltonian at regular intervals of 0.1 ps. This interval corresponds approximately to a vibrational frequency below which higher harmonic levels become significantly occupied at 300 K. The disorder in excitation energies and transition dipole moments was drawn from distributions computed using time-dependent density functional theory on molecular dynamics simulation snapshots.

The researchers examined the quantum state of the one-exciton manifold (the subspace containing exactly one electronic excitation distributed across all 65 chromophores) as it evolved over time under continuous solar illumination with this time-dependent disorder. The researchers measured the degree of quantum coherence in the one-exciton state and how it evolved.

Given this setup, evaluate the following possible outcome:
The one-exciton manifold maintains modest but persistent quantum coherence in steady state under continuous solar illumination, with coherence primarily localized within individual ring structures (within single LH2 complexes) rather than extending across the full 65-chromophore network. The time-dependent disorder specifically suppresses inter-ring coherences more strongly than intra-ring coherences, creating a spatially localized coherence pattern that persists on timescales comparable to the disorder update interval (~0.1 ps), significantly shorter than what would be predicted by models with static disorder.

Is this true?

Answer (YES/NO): NO